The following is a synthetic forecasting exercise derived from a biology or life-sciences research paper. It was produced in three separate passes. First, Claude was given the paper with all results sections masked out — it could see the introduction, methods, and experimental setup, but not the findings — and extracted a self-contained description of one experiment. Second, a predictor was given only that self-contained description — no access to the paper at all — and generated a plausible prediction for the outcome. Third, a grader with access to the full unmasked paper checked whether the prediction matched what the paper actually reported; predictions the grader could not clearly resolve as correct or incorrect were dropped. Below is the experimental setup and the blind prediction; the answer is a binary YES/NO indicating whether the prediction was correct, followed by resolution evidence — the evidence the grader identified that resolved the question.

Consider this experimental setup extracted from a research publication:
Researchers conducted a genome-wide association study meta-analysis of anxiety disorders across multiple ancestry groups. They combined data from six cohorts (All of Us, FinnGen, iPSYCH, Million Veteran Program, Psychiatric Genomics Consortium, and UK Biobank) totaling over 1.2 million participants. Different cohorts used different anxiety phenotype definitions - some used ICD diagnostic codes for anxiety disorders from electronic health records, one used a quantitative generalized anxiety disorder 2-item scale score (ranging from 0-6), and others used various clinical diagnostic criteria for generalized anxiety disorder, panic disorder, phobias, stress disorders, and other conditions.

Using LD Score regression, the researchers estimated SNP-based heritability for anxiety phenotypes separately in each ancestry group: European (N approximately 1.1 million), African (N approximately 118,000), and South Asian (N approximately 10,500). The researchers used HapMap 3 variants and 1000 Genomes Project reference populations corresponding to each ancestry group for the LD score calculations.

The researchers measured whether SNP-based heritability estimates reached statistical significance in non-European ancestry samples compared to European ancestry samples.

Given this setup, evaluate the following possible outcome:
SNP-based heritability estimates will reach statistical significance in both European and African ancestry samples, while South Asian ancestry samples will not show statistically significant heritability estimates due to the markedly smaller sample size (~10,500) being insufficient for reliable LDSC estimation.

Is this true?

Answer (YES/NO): NO